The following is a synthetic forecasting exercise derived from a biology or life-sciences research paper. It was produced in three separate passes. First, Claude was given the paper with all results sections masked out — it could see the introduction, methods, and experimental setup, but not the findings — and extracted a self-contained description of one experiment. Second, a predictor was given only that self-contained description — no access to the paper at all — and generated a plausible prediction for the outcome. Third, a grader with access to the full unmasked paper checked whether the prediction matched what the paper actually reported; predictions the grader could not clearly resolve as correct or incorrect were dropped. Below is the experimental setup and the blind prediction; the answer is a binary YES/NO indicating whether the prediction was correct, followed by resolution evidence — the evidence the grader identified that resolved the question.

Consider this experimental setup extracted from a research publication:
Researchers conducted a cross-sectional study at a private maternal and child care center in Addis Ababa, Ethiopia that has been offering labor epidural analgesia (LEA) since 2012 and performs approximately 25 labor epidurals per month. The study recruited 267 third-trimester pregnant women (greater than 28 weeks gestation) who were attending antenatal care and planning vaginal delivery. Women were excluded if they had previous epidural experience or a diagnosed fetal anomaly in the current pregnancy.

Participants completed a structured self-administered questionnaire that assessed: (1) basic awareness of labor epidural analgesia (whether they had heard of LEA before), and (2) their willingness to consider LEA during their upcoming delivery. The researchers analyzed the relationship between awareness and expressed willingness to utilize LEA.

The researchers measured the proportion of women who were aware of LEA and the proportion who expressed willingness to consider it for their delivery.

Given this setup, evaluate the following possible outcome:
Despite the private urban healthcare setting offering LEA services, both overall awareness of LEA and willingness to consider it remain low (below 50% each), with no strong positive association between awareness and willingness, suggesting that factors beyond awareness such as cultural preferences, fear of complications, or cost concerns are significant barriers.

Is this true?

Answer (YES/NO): NO